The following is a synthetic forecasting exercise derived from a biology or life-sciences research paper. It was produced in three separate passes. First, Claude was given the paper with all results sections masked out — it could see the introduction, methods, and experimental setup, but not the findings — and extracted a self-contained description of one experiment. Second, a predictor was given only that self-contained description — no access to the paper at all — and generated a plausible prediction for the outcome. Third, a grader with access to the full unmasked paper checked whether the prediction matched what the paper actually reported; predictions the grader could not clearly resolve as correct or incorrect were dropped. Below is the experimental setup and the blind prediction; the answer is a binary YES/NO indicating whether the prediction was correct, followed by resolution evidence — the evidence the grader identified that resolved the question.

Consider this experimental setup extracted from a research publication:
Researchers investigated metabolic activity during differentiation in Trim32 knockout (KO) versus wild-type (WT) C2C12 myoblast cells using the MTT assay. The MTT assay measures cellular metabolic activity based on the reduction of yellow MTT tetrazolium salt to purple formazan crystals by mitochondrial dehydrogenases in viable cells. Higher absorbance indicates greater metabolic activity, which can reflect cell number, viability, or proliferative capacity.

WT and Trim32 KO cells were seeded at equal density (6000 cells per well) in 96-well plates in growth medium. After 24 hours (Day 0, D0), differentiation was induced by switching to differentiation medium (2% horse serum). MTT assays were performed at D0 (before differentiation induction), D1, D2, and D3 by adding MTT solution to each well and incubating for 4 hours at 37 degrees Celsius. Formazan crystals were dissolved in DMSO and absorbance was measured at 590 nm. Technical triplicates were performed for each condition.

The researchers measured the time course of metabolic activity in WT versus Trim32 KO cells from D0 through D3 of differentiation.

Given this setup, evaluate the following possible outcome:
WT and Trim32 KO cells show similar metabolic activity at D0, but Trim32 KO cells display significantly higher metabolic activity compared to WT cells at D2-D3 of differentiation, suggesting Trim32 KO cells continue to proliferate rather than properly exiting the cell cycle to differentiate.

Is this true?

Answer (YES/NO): YES